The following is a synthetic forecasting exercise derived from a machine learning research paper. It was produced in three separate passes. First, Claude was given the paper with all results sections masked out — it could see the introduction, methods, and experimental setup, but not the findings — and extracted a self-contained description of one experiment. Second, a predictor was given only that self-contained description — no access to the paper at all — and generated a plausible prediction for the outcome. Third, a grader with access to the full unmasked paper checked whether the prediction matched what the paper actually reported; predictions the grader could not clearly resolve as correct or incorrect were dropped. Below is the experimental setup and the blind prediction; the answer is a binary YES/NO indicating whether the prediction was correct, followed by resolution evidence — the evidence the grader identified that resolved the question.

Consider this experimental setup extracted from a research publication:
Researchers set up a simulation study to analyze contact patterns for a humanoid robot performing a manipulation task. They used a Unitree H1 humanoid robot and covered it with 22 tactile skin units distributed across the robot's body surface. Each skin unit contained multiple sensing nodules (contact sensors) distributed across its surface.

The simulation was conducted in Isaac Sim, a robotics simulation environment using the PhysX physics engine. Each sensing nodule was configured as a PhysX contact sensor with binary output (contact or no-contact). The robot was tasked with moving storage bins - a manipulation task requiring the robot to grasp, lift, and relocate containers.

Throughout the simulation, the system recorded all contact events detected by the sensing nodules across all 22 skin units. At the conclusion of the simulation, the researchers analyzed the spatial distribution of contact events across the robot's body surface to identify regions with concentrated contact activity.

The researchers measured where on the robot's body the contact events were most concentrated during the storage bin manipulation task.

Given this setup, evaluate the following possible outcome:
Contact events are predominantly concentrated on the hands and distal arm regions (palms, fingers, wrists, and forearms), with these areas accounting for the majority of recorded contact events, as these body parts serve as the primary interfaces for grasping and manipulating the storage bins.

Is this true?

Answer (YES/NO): NO